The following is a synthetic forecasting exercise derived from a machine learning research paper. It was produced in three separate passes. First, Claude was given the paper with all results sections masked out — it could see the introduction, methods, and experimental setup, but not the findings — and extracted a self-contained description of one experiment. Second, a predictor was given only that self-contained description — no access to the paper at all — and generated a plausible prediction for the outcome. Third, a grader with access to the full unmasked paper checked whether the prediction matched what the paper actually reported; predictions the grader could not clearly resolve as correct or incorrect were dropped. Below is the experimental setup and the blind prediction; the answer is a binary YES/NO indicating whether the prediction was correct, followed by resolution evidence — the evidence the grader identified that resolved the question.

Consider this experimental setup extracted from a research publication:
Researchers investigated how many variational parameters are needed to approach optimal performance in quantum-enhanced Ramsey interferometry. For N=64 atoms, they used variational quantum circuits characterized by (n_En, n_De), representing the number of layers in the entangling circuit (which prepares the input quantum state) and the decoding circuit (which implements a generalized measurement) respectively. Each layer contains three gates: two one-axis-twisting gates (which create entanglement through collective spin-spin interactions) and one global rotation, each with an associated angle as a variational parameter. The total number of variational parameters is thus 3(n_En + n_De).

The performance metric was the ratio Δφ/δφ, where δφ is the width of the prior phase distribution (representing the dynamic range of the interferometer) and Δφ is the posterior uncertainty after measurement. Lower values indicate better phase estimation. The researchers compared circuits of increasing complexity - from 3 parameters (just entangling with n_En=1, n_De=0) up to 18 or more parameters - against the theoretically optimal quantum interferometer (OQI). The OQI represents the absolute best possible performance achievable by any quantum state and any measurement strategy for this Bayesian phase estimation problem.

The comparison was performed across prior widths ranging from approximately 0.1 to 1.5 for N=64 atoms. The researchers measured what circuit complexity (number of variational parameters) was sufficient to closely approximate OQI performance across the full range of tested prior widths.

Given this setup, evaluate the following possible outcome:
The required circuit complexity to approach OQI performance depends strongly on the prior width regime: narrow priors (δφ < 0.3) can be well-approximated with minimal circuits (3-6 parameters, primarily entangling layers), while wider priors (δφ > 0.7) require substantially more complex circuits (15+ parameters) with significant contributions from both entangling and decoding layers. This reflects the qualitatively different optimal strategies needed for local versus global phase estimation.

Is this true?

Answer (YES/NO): NO